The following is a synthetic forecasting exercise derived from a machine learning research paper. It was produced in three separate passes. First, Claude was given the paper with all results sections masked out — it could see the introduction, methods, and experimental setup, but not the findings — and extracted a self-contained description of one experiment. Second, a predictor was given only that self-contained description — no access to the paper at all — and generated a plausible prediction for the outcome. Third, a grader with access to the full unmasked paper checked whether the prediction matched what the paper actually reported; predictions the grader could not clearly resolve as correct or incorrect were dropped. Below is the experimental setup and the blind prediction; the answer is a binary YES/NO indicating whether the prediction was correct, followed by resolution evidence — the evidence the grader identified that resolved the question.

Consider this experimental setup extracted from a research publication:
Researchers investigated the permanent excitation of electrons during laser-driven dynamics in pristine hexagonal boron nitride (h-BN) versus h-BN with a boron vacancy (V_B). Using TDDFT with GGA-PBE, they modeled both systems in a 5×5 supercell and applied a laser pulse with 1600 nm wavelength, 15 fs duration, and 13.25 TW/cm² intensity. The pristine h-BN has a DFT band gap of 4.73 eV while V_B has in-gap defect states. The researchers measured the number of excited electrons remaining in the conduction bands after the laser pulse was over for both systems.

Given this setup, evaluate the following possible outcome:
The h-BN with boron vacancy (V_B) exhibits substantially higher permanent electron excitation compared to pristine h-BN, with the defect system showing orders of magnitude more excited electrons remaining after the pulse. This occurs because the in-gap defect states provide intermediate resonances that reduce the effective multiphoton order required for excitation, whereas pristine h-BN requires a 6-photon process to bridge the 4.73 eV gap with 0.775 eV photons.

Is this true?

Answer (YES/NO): NO